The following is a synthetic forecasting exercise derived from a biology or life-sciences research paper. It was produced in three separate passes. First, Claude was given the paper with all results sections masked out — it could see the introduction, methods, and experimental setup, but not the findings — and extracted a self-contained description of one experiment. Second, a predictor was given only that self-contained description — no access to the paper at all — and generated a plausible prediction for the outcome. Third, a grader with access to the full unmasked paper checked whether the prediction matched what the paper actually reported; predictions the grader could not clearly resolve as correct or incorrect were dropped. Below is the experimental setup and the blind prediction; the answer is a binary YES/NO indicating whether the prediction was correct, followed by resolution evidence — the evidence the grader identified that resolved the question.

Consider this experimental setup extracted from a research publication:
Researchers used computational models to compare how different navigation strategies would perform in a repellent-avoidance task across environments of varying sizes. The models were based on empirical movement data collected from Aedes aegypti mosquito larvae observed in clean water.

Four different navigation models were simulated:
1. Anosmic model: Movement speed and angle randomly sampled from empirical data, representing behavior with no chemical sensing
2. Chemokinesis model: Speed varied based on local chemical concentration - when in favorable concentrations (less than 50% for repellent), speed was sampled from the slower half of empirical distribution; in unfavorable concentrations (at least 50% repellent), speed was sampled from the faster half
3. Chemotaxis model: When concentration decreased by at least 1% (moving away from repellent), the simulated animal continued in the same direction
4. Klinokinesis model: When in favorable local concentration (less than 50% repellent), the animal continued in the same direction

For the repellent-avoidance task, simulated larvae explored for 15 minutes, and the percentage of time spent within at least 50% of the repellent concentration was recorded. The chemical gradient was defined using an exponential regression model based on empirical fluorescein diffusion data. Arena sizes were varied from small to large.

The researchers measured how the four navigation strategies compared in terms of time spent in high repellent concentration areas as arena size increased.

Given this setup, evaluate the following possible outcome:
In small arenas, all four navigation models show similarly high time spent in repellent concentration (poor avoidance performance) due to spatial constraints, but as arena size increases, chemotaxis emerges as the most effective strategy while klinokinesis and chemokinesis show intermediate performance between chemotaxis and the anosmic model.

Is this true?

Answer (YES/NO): NO